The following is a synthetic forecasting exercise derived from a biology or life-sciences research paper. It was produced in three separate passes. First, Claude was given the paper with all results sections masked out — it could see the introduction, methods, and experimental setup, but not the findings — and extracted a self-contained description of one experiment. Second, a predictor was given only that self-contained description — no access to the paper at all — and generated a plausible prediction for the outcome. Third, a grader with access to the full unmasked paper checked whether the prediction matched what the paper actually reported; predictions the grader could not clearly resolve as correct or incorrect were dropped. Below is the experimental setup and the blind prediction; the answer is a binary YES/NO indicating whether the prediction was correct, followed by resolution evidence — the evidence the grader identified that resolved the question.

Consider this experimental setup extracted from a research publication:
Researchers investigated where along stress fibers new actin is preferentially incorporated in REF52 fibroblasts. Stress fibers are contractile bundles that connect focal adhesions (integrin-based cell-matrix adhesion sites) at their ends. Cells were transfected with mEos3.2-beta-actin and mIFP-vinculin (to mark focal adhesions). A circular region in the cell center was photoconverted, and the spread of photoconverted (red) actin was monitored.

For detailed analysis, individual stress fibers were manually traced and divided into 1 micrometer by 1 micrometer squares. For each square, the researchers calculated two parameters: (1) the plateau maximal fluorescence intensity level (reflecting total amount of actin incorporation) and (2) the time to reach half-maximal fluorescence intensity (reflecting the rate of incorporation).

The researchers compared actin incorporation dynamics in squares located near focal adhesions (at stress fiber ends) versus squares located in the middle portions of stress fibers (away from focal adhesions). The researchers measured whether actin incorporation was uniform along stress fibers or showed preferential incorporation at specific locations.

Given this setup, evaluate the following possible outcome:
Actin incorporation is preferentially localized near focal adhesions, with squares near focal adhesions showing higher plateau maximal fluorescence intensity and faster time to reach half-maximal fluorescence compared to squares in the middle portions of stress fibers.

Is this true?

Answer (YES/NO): NO